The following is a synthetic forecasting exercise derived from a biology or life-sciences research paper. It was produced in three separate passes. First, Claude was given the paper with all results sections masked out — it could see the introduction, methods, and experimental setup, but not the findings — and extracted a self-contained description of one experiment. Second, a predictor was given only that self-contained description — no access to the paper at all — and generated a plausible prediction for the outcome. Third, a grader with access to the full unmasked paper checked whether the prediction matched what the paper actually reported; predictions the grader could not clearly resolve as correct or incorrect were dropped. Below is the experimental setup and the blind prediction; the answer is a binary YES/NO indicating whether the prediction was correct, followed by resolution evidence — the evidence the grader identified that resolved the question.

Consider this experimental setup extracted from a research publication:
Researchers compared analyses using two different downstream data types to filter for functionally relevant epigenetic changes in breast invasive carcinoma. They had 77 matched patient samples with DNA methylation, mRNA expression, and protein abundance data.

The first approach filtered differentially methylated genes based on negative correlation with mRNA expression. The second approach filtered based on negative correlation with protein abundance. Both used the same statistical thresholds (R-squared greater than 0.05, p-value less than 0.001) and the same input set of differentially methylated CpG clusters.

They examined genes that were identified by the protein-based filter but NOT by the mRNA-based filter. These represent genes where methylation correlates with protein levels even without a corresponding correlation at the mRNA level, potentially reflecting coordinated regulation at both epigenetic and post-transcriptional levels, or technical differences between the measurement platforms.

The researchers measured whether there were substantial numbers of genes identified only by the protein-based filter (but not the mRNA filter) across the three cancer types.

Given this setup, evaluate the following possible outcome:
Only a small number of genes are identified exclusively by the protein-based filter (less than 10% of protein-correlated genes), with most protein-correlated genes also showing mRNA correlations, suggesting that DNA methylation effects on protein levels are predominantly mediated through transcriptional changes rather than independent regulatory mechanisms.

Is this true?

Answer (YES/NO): YES